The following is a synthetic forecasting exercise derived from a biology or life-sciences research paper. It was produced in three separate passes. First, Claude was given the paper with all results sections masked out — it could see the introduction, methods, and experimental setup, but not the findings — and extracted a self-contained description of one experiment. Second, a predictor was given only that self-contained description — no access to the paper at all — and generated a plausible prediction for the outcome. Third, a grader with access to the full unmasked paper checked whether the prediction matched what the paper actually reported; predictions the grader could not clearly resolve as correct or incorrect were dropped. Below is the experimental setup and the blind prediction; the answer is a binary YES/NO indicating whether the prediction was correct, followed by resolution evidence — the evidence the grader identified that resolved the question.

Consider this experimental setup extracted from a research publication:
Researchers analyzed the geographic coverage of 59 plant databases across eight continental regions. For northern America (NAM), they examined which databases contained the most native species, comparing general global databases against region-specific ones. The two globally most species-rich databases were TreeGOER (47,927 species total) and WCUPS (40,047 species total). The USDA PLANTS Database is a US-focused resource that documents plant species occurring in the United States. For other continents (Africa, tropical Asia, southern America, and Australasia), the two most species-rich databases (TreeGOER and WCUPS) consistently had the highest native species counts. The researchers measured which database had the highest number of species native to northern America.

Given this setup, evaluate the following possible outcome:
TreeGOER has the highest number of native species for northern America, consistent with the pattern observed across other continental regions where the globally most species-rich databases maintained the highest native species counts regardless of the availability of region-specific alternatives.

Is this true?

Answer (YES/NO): NO